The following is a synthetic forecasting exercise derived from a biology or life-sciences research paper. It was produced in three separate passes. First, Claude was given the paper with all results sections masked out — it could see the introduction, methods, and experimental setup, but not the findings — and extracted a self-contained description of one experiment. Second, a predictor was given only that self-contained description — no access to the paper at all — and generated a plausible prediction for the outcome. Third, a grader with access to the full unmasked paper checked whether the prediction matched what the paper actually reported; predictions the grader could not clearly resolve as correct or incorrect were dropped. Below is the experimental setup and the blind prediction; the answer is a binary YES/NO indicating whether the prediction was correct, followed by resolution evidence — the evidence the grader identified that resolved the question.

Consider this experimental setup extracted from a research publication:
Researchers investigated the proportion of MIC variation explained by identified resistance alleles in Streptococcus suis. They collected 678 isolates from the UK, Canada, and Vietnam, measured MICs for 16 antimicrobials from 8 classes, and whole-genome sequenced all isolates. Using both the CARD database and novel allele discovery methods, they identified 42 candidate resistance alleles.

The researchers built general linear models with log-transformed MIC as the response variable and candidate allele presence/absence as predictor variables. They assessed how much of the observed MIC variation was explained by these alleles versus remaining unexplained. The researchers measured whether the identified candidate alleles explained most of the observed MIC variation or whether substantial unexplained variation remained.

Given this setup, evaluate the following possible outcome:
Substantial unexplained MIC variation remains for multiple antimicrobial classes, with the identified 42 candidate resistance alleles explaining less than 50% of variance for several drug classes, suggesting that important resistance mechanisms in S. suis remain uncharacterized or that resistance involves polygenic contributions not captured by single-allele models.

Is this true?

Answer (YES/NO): YES